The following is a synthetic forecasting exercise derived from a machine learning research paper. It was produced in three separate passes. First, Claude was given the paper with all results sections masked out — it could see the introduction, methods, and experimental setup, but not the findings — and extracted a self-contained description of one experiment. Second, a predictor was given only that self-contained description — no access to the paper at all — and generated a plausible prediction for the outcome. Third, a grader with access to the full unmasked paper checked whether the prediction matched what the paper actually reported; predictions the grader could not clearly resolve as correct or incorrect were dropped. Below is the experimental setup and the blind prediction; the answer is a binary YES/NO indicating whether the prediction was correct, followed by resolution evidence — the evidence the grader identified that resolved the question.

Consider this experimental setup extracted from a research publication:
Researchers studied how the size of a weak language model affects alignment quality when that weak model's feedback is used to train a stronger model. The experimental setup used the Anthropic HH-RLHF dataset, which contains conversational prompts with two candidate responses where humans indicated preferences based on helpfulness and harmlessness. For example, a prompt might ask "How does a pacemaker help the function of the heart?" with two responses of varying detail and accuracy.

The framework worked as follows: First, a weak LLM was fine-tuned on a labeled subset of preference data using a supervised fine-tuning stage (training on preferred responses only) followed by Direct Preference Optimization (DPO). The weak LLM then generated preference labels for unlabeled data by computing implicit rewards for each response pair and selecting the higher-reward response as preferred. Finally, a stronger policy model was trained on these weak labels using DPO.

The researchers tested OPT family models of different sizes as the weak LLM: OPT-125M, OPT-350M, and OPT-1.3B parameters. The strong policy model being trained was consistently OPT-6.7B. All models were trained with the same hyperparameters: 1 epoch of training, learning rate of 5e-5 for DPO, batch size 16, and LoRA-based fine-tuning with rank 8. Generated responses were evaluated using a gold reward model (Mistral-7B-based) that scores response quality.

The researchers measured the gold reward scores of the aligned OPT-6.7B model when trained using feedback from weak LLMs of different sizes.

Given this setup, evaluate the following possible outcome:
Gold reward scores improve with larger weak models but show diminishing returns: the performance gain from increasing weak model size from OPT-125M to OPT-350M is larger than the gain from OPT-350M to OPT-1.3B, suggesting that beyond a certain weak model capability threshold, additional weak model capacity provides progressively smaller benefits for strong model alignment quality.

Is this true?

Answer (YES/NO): NO